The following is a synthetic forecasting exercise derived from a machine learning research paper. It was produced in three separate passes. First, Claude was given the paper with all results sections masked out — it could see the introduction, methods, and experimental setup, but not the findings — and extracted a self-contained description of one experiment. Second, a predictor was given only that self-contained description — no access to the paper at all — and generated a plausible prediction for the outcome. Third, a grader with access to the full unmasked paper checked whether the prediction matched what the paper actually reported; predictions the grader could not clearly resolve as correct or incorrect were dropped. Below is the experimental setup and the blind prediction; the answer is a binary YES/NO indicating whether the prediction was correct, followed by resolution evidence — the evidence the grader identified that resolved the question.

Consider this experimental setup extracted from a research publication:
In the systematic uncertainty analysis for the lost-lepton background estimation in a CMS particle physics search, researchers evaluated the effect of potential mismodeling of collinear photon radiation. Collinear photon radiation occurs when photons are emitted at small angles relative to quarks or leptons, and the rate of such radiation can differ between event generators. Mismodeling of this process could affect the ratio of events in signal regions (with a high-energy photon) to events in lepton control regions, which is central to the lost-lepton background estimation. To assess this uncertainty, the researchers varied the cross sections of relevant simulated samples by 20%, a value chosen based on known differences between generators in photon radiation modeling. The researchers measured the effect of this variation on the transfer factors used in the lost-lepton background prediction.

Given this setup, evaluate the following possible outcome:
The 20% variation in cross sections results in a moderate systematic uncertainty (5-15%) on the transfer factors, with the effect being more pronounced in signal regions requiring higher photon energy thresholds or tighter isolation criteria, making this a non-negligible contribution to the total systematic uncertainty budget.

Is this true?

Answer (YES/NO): NO